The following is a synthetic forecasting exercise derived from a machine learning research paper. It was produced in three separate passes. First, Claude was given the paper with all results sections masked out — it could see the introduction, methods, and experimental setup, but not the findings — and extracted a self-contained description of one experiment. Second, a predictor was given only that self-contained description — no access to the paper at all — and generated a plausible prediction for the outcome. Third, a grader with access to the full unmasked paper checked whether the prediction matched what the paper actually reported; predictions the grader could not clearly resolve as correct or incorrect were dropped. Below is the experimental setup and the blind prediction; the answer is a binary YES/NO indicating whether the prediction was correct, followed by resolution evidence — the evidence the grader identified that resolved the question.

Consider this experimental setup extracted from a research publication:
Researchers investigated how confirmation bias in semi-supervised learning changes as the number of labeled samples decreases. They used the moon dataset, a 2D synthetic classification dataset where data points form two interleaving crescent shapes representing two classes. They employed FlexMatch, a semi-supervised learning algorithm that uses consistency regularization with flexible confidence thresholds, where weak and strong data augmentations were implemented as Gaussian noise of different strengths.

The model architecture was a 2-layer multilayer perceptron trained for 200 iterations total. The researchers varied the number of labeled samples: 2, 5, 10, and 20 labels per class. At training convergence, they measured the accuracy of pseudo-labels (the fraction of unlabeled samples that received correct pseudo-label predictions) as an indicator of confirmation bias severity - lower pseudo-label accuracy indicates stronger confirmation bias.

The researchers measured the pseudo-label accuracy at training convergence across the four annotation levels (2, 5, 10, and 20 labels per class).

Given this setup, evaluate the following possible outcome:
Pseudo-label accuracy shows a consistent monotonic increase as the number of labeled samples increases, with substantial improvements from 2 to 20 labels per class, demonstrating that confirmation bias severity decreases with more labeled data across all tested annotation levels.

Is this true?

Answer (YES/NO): NO